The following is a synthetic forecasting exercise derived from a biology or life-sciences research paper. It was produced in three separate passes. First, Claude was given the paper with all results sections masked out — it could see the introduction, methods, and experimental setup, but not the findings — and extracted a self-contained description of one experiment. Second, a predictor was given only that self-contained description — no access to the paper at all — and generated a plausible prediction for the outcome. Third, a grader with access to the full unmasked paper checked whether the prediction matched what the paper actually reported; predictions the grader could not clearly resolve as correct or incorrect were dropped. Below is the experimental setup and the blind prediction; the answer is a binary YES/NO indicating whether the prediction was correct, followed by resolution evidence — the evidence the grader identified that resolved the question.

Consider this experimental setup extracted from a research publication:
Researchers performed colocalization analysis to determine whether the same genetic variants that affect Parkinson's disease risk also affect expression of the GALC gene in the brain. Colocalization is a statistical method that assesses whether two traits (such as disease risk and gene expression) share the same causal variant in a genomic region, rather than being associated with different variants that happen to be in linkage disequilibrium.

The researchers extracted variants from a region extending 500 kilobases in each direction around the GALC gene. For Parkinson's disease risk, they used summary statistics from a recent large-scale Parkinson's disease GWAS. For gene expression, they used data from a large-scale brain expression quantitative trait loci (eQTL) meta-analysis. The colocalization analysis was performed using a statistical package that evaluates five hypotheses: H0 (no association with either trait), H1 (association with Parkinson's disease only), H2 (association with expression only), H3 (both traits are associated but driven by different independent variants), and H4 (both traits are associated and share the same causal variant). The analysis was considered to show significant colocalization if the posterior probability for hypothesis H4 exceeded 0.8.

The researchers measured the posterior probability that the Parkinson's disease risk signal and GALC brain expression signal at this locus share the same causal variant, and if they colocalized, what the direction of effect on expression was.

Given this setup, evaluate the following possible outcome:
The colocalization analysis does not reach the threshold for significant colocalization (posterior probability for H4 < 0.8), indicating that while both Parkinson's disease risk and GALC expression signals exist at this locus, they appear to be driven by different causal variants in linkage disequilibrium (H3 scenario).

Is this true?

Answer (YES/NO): NO